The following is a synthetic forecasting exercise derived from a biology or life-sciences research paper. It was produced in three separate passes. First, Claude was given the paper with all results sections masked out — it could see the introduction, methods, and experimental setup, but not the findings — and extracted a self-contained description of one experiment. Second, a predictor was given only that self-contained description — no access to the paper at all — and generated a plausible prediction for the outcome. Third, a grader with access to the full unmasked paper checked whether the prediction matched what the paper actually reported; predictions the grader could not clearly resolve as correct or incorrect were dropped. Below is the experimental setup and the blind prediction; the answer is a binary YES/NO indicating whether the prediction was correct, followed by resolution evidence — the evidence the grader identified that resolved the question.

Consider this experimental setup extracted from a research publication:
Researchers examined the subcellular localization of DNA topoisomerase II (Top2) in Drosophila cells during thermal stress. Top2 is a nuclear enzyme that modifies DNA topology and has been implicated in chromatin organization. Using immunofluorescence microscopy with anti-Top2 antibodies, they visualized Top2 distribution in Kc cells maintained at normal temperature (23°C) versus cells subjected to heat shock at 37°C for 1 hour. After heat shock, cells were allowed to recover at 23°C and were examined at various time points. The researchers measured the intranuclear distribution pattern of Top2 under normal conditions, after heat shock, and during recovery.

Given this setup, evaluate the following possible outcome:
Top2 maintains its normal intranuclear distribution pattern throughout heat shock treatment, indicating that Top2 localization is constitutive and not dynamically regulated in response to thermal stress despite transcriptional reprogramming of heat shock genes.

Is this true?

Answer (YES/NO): NO